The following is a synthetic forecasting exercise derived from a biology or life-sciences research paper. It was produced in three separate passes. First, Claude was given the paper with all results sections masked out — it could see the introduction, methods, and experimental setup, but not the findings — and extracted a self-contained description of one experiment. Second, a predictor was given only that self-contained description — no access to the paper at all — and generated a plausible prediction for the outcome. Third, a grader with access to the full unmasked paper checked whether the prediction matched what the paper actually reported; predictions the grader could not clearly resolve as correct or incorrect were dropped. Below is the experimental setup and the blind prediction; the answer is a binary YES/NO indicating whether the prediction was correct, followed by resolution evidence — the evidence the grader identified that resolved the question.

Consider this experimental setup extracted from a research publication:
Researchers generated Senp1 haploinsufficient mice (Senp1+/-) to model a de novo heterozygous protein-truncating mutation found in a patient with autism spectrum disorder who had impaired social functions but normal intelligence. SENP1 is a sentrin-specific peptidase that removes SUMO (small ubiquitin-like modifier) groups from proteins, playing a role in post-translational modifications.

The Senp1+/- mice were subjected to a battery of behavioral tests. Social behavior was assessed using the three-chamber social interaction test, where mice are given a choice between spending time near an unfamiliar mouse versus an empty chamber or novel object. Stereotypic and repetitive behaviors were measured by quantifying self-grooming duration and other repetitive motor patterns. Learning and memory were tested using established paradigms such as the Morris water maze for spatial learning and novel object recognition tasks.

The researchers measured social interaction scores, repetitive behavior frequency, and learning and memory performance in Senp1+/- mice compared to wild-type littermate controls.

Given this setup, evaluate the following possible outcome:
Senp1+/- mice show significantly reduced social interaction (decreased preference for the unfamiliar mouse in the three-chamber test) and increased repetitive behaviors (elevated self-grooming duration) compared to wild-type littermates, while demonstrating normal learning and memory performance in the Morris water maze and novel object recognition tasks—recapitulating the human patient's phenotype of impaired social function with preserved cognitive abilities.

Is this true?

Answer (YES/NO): NO